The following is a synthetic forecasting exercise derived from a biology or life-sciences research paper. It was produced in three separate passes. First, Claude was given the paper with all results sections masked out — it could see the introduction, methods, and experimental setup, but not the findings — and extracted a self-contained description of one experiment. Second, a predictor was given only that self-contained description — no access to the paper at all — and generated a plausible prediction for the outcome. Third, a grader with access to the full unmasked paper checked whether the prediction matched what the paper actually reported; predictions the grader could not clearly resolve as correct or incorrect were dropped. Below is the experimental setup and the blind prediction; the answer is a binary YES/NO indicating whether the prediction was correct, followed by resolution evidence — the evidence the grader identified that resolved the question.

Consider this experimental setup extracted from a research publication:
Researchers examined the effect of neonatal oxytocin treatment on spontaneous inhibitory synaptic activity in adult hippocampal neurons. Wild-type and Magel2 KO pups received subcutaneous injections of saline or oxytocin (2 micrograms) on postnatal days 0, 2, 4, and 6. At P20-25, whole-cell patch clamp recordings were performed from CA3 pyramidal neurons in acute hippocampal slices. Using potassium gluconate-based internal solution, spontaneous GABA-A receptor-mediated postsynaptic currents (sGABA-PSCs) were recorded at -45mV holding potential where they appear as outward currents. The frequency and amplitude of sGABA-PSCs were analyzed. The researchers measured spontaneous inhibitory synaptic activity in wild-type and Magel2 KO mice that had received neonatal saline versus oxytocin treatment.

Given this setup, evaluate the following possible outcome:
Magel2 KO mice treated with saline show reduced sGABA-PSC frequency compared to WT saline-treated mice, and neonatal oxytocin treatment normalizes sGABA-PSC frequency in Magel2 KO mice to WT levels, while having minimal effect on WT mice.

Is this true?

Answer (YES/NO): NO